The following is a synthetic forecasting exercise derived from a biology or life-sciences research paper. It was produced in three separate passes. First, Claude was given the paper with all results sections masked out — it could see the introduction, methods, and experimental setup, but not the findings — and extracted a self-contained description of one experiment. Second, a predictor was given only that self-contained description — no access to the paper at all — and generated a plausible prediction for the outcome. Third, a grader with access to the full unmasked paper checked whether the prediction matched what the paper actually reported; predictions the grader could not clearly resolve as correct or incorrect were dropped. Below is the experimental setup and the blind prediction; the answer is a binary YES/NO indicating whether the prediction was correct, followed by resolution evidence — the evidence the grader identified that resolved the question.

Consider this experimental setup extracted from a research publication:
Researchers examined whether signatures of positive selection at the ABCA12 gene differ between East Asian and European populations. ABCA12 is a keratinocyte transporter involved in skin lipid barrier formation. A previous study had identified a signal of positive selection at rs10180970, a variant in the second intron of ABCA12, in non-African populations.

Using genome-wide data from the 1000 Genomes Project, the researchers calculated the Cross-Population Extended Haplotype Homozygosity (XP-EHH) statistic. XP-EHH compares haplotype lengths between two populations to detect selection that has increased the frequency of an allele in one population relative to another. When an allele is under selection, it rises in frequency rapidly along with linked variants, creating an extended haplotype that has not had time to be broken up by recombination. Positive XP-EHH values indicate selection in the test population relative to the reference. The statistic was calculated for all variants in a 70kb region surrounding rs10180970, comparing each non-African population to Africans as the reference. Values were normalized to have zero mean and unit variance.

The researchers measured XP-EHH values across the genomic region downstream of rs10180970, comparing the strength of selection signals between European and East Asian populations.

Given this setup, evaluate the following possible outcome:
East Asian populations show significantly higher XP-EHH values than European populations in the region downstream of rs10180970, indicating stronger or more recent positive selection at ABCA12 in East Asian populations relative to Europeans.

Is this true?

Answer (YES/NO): YES